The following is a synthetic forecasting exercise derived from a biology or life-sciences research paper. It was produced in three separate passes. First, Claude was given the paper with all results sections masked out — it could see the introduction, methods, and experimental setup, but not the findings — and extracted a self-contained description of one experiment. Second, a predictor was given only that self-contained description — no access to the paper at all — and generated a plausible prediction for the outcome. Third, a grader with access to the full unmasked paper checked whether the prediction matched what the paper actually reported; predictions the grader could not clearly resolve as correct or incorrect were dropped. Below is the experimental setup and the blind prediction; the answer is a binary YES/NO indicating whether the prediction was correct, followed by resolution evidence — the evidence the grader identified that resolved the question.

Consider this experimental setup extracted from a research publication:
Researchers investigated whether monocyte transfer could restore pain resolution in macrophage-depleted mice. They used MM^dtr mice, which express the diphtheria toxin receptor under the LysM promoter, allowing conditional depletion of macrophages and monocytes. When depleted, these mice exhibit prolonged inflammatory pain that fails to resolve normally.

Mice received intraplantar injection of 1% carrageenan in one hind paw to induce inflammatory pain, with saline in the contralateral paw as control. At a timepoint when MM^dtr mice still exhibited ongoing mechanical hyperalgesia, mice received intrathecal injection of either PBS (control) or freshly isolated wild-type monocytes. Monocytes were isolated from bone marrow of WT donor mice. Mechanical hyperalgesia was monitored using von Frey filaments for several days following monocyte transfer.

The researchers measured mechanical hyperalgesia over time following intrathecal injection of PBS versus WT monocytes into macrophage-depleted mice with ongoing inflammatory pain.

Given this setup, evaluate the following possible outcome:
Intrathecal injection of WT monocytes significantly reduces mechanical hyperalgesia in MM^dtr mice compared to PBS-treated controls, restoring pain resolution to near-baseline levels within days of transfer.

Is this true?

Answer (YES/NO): YES